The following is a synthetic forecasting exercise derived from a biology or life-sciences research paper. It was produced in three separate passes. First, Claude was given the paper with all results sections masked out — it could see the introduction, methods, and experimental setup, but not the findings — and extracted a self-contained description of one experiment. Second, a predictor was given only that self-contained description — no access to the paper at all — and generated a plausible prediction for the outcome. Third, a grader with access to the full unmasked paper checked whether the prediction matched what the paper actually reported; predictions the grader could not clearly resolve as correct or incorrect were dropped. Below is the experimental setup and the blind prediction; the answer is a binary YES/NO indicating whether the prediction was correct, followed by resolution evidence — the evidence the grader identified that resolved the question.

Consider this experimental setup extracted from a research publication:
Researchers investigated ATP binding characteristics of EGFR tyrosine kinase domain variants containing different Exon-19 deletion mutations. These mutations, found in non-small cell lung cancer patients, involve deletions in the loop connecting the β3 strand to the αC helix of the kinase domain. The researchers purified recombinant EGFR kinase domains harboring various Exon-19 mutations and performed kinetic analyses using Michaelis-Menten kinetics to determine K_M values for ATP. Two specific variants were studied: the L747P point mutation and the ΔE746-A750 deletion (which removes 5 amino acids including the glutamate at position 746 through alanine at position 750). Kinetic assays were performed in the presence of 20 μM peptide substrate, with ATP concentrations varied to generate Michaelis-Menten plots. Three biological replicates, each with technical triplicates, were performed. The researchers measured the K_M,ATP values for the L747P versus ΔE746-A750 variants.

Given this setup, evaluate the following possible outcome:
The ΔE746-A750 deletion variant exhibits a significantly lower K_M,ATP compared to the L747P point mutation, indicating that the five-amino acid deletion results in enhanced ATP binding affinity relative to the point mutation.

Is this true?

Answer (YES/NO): NO